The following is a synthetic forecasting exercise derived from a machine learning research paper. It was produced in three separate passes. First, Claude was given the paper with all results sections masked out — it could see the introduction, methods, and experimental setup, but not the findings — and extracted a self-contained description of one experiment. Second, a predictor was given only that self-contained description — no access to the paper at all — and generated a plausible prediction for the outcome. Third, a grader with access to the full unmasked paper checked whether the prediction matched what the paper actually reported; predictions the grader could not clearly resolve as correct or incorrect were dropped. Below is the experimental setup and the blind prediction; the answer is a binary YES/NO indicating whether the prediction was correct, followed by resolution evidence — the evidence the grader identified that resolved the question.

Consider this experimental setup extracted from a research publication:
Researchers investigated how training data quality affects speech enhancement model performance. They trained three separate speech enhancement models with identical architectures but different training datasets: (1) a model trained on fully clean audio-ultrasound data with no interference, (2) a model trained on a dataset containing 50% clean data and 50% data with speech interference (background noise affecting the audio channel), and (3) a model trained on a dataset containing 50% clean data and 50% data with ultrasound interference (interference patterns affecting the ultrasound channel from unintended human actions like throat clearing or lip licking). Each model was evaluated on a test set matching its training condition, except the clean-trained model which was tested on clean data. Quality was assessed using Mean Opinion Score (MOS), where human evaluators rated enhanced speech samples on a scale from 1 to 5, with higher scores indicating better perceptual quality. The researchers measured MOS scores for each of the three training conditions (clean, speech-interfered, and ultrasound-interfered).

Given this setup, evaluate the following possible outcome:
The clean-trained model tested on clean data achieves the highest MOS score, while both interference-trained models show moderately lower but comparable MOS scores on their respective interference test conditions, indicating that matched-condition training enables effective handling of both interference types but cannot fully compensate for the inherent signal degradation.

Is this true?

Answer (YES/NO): NO